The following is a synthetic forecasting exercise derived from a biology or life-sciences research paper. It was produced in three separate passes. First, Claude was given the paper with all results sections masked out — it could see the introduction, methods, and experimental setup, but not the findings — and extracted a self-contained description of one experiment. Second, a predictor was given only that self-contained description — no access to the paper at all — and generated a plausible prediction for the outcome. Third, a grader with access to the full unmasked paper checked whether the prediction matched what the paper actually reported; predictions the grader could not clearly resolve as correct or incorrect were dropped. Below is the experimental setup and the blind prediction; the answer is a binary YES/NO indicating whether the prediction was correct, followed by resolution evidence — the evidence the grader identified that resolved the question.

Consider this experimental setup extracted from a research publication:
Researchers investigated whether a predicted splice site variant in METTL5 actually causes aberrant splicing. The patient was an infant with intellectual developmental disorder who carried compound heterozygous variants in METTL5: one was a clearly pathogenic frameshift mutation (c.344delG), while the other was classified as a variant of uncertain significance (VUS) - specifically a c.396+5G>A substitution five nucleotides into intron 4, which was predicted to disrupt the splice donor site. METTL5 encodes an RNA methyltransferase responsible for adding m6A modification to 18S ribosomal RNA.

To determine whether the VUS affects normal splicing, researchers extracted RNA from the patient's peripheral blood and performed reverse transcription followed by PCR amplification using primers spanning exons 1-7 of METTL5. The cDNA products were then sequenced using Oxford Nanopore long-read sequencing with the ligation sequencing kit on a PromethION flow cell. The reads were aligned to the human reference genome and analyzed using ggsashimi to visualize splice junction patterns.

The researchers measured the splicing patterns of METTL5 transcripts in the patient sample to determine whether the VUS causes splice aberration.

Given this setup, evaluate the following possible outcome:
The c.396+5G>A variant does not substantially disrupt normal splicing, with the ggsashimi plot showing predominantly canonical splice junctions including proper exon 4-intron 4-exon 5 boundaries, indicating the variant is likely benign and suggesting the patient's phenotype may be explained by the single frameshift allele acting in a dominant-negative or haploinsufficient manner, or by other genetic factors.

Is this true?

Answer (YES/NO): NO